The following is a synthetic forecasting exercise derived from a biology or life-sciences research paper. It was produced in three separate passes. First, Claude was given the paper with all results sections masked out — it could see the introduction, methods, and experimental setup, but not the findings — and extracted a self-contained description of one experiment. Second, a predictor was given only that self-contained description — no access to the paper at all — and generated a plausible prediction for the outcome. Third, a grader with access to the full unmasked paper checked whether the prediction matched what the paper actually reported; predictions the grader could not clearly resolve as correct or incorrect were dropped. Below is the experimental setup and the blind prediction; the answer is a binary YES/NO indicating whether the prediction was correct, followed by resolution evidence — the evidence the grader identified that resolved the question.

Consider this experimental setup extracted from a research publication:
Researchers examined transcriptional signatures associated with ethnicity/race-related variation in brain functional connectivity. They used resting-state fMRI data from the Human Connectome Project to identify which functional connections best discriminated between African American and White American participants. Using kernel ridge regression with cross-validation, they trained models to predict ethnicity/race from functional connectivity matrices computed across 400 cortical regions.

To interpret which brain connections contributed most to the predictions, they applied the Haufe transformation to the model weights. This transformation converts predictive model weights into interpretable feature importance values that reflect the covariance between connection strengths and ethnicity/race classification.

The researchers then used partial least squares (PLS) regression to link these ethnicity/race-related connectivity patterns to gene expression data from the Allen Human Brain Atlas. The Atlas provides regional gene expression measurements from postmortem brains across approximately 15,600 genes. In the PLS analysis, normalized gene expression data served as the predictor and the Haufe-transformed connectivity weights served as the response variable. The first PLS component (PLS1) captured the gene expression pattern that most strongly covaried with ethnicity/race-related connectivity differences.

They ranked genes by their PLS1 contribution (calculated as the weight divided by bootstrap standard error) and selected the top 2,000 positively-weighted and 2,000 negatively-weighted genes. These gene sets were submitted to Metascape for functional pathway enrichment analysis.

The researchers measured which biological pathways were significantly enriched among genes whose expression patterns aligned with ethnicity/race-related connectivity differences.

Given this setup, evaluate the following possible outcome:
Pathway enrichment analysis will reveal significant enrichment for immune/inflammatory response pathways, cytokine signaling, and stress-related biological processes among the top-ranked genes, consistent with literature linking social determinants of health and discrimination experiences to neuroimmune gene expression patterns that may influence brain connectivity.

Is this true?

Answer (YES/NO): NO